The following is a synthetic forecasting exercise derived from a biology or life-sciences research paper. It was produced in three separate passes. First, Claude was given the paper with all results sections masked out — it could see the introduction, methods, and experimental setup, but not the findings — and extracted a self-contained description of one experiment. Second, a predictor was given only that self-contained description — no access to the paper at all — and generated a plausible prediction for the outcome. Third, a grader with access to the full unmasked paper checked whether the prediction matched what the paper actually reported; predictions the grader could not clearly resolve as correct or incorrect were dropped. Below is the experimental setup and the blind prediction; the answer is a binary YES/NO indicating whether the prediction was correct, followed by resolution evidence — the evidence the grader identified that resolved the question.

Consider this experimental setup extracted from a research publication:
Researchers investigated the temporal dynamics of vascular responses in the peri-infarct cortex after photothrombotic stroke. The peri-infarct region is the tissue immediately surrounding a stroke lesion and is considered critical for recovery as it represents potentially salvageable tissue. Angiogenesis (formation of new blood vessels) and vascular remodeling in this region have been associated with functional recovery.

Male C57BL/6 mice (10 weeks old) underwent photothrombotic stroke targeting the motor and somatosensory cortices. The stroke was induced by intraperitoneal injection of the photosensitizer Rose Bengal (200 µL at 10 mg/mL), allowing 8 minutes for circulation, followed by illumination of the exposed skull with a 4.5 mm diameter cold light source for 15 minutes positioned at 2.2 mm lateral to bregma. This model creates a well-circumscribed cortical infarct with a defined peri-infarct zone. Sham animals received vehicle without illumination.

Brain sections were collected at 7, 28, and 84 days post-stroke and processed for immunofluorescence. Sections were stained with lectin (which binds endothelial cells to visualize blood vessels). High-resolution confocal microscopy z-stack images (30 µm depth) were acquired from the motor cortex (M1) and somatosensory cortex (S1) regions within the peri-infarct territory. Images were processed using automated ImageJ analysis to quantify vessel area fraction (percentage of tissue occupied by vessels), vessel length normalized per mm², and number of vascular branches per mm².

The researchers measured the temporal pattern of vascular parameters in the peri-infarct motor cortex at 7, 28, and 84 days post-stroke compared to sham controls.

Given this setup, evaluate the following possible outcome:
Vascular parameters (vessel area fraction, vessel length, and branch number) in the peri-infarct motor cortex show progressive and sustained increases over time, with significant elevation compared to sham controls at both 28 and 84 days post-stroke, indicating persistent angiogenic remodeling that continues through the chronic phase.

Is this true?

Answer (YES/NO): NO